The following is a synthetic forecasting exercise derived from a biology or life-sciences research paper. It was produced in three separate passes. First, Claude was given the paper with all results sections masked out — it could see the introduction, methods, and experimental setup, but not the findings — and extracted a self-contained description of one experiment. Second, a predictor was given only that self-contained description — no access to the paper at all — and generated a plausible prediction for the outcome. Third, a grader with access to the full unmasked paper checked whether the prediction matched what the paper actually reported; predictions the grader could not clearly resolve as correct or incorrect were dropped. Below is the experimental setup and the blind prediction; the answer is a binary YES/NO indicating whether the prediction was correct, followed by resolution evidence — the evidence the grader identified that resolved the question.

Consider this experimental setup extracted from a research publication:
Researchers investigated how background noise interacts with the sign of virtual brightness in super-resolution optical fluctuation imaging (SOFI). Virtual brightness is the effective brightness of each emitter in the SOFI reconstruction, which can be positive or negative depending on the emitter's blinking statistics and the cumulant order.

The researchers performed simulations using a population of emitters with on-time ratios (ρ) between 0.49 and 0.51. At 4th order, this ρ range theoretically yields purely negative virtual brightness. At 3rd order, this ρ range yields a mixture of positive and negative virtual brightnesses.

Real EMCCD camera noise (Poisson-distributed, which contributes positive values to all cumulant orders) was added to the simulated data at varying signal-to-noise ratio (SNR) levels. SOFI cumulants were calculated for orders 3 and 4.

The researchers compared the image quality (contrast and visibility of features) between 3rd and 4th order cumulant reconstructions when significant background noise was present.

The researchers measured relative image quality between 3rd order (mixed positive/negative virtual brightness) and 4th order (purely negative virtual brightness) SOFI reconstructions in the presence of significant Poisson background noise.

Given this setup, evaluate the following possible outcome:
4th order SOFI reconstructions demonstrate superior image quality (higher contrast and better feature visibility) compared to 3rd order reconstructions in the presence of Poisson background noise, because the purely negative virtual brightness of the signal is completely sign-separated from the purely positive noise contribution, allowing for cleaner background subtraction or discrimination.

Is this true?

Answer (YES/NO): YES